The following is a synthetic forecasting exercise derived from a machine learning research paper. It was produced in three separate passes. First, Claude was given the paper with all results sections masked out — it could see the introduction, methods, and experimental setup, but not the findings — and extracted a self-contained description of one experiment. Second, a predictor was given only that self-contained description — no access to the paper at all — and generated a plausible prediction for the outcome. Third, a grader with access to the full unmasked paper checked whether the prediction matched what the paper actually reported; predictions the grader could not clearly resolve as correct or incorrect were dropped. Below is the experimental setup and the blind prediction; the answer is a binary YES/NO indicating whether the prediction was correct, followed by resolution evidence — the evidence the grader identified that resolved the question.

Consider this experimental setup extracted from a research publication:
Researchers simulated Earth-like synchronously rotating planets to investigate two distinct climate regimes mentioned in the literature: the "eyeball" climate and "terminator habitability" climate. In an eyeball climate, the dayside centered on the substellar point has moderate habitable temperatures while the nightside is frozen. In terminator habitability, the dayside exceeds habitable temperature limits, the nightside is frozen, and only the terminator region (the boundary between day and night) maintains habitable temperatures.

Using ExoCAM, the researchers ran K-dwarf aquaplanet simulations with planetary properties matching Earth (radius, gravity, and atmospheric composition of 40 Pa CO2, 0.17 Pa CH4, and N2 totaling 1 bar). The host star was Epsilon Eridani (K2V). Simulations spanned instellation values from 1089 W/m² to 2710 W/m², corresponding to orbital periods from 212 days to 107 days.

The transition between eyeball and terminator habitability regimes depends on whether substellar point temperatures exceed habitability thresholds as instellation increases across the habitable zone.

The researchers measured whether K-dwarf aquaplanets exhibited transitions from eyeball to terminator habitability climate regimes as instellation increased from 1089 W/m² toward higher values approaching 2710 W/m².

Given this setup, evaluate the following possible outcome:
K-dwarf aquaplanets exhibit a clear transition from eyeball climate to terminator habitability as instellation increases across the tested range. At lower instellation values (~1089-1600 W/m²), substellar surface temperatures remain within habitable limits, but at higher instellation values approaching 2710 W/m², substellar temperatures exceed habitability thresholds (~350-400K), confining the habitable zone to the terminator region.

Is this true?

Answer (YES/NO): NO